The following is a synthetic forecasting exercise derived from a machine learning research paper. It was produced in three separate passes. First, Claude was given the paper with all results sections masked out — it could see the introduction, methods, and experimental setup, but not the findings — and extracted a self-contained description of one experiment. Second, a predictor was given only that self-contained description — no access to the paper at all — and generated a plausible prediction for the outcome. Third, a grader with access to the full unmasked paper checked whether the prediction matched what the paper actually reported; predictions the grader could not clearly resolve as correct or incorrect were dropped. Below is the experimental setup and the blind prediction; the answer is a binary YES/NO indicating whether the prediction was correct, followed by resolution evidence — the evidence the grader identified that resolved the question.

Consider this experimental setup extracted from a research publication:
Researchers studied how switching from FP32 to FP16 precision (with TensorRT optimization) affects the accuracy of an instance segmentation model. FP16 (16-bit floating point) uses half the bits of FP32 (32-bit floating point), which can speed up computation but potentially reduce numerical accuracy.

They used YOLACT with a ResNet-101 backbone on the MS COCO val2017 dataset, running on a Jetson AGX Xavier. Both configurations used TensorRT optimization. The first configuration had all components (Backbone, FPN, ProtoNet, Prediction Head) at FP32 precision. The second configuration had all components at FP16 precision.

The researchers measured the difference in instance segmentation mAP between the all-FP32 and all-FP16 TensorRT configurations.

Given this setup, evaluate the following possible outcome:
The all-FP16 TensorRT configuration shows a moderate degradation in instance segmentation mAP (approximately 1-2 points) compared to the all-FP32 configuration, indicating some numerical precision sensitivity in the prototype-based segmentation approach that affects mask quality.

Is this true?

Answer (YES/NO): NO